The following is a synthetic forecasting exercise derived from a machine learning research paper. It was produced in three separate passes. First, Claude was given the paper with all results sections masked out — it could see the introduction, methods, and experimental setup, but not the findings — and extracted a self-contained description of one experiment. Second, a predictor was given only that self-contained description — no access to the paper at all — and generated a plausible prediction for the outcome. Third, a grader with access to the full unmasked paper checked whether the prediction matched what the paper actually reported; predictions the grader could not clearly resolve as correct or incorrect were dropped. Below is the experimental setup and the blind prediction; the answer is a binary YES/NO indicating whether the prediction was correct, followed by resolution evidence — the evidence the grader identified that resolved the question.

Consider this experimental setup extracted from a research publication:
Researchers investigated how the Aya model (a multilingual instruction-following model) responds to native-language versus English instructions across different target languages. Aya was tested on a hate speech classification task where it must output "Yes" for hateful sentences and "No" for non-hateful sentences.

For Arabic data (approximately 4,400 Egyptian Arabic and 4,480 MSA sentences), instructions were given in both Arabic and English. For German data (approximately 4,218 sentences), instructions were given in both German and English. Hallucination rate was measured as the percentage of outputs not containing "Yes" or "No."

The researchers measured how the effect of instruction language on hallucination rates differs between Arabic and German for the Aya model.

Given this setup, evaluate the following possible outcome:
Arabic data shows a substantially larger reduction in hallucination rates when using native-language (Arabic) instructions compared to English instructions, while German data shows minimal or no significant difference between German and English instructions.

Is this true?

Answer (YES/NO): NO